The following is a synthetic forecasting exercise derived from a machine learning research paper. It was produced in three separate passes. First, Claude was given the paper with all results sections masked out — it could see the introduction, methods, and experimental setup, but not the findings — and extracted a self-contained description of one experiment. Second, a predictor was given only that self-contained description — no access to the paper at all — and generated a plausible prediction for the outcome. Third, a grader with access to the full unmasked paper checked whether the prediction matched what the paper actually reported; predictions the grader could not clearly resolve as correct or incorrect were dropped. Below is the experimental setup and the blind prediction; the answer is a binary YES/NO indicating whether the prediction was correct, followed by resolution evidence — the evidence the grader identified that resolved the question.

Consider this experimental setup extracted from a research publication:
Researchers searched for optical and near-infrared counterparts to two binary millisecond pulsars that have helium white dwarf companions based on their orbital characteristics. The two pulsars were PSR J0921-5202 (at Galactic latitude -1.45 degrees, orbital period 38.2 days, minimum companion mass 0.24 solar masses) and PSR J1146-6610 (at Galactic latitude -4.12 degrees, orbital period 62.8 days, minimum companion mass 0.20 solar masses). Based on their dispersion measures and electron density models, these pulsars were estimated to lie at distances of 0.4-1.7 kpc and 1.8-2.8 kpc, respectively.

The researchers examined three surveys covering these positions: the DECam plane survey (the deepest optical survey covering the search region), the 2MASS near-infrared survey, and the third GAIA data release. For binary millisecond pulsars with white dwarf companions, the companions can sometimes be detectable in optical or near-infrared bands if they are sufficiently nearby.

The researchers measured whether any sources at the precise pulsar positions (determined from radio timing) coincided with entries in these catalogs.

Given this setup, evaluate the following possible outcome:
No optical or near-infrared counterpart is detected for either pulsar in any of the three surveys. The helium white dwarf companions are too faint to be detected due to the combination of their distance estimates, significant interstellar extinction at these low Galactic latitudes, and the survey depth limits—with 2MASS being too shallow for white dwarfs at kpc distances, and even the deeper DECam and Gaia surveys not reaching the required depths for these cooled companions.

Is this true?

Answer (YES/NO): YES